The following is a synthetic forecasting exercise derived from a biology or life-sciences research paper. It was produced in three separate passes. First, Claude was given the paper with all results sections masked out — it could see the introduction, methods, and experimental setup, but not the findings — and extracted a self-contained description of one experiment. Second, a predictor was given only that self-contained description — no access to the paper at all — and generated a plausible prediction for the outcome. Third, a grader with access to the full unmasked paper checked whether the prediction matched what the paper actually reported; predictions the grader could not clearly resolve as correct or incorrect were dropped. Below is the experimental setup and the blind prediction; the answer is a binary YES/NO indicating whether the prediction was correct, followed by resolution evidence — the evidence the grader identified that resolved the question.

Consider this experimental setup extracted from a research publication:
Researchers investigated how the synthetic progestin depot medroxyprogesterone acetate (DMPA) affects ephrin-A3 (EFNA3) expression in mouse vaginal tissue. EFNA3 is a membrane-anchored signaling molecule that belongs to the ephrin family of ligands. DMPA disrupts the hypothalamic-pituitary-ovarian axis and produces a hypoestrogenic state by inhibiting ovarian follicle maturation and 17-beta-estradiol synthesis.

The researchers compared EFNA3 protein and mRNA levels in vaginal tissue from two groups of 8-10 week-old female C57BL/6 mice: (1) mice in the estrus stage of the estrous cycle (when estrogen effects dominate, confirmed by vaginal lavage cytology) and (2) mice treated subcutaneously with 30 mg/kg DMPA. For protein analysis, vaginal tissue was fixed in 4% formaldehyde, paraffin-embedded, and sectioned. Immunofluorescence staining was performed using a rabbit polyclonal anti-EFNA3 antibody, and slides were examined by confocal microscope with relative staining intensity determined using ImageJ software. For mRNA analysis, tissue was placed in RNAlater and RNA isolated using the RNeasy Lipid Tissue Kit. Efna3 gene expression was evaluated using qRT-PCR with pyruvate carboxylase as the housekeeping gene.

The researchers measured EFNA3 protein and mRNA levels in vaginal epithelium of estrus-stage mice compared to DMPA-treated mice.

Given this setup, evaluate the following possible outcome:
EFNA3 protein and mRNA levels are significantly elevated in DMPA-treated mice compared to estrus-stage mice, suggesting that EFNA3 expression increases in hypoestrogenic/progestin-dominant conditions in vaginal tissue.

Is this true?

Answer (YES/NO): NO